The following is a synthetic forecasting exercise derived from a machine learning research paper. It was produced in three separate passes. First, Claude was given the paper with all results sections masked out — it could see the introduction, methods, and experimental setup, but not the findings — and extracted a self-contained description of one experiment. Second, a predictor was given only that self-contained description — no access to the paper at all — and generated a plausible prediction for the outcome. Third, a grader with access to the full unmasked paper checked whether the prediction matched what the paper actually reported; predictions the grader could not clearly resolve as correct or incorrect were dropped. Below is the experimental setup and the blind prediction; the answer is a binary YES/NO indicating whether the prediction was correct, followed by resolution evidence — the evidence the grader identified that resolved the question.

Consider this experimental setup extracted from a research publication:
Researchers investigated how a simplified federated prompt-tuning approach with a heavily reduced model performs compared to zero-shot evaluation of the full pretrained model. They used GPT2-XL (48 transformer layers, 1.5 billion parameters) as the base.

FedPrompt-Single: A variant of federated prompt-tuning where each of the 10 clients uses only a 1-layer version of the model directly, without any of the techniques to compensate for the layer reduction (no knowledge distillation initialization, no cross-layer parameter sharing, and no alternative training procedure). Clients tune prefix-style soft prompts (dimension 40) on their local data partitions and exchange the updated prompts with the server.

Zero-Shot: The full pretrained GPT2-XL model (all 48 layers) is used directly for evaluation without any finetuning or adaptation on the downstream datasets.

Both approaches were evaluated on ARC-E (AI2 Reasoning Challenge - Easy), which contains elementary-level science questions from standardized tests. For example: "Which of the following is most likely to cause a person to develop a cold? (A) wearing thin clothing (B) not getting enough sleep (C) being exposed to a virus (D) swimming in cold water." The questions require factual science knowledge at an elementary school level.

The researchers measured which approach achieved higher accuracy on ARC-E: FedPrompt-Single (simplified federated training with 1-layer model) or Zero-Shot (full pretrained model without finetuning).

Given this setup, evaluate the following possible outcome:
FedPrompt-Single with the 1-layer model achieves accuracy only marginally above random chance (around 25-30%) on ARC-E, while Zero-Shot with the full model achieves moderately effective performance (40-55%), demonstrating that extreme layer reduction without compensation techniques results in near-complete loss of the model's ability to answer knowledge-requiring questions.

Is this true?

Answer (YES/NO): NO